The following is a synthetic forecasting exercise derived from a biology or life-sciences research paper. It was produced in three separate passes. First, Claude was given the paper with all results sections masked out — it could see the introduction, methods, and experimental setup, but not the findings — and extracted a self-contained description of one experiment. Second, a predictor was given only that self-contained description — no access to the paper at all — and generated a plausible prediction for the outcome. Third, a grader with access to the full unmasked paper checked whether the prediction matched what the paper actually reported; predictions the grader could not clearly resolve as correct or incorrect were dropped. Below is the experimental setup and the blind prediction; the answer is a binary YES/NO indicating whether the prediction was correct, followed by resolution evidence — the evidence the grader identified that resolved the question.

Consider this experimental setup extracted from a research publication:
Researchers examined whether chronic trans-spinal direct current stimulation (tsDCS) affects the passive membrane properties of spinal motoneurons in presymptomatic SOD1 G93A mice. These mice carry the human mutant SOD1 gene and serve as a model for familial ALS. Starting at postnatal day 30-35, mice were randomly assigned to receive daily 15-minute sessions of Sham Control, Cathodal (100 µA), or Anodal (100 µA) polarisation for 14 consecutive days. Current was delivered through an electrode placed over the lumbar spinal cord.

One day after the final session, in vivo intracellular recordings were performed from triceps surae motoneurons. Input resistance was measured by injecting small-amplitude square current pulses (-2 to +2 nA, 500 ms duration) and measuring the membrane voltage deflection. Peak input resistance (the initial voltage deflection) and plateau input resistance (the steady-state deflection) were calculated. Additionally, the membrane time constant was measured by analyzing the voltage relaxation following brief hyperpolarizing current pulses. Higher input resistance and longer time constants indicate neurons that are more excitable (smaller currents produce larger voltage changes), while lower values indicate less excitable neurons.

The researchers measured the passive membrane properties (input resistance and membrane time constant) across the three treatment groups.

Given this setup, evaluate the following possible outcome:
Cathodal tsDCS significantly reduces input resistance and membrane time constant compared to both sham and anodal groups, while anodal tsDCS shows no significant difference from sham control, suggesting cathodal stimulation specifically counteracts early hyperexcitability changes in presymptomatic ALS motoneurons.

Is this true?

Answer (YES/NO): NO